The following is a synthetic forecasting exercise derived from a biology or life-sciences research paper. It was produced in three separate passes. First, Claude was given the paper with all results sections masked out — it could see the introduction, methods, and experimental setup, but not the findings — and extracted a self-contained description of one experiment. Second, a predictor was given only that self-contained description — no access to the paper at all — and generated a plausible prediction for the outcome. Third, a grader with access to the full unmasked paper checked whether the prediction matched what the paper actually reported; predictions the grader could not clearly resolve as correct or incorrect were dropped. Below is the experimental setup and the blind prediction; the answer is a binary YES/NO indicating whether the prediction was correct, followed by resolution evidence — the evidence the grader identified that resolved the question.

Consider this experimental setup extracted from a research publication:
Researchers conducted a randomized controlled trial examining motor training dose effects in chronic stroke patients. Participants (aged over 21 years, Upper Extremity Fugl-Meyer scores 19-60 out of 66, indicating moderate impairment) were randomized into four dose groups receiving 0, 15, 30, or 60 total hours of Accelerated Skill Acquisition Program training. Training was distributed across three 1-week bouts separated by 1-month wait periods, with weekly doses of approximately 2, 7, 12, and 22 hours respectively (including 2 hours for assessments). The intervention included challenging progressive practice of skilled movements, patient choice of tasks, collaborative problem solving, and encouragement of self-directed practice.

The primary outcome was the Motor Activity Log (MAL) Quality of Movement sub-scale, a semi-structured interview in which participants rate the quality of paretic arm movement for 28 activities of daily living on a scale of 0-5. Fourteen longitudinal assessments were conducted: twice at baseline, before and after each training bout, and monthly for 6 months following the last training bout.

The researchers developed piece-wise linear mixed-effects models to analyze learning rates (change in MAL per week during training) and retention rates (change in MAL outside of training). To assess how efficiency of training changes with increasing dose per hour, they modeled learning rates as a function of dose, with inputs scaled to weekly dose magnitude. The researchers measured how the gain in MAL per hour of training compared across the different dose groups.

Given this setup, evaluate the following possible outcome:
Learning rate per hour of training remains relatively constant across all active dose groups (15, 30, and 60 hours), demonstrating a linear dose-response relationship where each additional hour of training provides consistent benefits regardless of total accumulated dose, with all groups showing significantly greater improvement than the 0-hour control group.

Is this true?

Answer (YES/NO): NO